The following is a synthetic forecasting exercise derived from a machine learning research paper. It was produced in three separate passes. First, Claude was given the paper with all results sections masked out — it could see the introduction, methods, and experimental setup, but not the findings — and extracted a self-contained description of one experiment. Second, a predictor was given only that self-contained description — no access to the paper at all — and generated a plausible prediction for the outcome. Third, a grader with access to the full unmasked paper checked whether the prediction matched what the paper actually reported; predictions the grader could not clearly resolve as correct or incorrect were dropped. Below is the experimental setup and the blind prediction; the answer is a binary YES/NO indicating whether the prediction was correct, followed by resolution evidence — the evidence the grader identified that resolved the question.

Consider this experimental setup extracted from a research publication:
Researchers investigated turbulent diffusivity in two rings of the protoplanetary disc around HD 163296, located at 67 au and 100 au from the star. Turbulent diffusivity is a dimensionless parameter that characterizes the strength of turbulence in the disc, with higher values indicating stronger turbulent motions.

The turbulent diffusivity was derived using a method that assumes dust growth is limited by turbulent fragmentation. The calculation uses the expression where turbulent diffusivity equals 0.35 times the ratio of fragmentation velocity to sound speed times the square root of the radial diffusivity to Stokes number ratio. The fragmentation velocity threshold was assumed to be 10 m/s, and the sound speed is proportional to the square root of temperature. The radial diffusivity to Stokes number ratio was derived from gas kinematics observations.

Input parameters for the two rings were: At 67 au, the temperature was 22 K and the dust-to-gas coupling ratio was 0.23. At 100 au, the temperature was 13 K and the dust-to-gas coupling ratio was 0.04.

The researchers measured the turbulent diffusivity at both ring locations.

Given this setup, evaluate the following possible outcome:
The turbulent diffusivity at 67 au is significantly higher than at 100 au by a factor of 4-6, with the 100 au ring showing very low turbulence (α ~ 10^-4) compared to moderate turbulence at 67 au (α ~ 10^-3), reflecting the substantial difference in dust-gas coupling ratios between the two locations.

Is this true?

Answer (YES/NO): NO